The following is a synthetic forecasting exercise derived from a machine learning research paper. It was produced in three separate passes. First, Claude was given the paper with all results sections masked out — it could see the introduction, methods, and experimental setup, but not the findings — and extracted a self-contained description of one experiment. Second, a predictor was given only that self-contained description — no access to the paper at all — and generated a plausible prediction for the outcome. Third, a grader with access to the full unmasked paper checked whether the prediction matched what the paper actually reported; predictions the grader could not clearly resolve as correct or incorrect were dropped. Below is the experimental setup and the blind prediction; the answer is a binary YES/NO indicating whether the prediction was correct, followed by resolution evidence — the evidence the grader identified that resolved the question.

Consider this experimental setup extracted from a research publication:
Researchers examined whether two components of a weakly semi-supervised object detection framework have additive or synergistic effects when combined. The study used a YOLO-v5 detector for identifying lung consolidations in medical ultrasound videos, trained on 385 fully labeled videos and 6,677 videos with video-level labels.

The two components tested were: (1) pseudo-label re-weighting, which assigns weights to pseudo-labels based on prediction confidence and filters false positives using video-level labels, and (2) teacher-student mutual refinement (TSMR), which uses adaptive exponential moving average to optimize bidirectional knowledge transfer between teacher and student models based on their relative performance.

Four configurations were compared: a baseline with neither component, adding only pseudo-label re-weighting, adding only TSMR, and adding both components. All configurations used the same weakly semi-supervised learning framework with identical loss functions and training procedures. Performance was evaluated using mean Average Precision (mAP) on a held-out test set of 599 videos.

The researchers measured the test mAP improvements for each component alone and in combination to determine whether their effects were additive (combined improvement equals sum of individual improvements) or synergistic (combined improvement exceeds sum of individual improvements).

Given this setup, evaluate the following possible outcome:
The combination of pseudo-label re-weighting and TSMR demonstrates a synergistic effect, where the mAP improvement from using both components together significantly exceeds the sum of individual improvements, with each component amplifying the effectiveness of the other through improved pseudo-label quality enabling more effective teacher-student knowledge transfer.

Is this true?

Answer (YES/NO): NO